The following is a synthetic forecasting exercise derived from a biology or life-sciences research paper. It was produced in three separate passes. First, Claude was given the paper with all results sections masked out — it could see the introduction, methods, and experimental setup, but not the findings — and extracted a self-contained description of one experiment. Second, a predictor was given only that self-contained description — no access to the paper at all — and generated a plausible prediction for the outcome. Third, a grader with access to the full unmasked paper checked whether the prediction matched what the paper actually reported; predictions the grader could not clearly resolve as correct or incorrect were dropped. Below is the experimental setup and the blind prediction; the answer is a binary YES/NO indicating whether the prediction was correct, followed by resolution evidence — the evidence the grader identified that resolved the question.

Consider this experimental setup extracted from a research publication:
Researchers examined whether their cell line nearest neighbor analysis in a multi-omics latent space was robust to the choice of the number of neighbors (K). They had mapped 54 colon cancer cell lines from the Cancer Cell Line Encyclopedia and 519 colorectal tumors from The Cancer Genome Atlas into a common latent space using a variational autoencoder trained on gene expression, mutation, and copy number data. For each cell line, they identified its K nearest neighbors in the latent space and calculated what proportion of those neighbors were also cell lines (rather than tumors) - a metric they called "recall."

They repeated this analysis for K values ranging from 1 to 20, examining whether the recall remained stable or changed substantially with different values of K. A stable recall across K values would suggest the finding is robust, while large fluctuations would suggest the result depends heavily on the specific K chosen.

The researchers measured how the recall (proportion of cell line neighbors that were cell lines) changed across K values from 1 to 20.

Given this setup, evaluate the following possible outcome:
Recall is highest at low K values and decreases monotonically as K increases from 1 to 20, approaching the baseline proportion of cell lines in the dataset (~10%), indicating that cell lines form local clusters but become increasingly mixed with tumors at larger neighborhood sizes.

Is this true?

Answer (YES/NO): NO